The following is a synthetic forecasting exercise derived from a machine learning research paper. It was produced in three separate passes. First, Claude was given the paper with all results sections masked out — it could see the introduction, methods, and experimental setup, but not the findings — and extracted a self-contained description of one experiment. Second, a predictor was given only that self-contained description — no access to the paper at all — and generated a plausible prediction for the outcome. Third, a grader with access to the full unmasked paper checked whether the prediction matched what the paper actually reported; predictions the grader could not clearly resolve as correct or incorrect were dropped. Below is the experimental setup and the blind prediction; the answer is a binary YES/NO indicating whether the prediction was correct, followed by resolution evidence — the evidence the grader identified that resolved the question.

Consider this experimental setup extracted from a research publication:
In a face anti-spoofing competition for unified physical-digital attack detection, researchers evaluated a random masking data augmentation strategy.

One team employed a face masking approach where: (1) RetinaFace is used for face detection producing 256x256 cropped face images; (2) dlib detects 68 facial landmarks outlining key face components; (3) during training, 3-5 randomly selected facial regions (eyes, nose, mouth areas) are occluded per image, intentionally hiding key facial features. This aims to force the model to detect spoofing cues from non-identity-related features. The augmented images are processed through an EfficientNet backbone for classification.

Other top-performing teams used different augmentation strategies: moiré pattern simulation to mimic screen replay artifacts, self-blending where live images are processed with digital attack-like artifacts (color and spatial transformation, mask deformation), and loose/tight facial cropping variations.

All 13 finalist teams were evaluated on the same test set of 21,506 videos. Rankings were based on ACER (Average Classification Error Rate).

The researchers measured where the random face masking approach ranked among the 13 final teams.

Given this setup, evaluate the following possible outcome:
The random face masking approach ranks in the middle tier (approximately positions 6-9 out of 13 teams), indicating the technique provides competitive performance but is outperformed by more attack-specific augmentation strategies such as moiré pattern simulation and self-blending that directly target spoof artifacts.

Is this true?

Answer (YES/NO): YES